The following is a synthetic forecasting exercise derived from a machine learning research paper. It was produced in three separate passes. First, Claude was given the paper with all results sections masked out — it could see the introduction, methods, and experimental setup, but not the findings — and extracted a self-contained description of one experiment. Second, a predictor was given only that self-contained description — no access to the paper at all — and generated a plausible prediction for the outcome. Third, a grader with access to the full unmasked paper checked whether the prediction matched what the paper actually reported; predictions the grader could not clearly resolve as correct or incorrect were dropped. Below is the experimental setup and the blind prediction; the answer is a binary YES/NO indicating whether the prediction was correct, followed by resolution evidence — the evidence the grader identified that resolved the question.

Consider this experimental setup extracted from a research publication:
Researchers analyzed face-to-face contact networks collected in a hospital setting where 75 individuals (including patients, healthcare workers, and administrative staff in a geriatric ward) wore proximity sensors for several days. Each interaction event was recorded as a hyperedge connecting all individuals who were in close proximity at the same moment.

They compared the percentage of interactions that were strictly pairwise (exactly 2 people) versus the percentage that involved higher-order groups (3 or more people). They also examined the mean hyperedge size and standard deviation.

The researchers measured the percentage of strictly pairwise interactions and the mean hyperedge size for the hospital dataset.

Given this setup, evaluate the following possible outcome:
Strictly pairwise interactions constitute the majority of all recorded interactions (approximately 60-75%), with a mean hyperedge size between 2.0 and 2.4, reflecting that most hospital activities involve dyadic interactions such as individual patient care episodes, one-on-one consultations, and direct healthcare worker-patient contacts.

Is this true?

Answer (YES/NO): YES